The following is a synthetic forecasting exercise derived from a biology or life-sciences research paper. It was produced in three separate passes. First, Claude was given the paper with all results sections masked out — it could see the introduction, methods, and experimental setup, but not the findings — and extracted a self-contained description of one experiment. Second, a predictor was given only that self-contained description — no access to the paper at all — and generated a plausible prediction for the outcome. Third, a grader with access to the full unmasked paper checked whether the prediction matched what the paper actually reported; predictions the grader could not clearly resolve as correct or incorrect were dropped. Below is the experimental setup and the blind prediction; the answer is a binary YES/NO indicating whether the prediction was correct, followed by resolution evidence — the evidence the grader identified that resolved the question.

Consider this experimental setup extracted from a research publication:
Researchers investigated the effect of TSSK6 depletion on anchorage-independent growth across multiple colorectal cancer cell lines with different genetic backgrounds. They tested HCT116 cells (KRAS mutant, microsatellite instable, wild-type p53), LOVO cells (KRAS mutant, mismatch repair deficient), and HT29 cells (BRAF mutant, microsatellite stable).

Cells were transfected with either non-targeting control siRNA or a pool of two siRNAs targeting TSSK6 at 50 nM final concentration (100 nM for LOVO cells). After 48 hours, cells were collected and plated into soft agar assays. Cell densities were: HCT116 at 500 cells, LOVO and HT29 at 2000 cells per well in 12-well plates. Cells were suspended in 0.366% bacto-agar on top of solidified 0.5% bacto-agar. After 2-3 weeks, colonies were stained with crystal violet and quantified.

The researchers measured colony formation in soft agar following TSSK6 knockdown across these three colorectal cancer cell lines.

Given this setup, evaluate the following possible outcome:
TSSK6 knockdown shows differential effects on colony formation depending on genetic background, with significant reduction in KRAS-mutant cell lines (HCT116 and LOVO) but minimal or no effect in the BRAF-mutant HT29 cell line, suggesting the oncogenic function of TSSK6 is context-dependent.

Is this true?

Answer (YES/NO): NO